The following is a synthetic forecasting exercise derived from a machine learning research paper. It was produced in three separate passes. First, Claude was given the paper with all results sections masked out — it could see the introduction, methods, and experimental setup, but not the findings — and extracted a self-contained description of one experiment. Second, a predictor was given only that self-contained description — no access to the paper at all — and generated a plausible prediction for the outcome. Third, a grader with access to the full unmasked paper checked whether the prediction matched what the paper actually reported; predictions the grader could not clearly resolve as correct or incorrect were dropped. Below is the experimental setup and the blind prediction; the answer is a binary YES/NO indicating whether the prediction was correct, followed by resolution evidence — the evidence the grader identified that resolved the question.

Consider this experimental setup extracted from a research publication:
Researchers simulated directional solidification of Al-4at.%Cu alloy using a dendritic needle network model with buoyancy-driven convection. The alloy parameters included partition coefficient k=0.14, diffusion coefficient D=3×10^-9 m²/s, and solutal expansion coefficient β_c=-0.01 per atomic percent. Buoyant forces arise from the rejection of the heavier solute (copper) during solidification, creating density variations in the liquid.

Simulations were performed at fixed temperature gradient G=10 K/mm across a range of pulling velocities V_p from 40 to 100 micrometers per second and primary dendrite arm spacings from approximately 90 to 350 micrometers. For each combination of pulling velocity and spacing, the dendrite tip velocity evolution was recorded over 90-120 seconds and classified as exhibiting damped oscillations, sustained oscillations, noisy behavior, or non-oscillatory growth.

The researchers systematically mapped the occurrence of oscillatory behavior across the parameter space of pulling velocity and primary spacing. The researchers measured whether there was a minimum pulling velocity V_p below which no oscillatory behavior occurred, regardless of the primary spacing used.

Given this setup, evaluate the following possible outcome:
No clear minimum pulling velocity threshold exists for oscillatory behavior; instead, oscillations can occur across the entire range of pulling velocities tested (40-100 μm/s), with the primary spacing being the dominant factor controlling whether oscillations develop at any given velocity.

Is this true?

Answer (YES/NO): NO